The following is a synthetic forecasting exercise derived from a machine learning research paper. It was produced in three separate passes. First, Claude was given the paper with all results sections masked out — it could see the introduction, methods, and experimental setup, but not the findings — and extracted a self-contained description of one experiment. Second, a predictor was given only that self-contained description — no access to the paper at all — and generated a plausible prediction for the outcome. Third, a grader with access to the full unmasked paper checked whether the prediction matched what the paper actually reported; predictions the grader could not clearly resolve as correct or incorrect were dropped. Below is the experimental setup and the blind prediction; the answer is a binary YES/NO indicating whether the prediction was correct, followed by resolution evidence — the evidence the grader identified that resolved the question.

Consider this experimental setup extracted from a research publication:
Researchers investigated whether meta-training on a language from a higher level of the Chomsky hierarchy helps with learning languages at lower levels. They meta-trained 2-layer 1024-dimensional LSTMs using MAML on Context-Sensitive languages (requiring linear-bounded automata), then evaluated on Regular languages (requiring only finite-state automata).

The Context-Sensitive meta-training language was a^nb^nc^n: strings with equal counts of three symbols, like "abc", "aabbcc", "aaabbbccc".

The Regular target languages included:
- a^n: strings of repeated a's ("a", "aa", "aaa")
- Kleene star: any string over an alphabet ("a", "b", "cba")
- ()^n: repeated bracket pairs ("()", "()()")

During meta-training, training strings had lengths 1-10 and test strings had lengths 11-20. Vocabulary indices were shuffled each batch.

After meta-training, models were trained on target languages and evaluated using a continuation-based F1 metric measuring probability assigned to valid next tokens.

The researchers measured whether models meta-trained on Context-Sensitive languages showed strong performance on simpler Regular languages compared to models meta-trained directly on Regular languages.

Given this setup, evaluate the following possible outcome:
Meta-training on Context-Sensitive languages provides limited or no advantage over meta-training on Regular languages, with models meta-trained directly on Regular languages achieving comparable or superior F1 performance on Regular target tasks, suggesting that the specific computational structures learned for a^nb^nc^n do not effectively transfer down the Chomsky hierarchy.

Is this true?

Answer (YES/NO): NO